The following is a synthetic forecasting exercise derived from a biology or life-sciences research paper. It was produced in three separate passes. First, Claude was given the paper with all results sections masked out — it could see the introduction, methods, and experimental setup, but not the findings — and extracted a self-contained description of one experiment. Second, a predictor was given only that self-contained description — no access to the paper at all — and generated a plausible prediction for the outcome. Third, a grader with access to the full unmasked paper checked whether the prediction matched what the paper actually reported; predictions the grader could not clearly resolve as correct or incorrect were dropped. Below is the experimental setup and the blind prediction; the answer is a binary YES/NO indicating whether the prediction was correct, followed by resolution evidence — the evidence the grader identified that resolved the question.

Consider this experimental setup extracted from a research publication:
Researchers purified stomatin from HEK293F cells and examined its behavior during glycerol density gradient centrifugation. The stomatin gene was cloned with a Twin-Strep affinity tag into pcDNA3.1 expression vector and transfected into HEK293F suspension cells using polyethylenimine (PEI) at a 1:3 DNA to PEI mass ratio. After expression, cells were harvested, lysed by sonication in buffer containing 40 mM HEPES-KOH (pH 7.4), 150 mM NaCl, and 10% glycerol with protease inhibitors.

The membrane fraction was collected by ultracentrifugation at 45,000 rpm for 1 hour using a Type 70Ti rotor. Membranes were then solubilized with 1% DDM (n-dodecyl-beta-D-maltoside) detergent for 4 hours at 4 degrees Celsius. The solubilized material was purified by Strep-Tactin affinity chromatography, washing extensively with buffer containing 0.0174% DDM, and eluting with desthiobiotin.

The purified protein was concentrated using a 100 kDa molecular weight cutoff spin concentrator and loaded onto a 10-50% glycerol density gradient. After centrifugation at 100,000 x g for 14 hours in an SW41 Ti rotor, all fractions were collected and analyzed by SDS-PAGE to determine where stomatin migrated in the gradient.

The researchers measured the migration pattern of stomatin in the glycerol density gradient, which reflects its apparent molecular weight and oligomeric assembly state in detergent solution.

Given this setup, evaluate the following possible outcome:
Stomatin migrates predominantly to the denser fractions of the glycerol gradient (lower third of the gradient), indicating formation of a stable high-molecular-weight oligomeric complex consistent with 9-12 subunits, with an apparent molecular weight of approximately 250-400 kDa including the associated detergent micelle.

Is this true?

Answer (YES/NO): NO